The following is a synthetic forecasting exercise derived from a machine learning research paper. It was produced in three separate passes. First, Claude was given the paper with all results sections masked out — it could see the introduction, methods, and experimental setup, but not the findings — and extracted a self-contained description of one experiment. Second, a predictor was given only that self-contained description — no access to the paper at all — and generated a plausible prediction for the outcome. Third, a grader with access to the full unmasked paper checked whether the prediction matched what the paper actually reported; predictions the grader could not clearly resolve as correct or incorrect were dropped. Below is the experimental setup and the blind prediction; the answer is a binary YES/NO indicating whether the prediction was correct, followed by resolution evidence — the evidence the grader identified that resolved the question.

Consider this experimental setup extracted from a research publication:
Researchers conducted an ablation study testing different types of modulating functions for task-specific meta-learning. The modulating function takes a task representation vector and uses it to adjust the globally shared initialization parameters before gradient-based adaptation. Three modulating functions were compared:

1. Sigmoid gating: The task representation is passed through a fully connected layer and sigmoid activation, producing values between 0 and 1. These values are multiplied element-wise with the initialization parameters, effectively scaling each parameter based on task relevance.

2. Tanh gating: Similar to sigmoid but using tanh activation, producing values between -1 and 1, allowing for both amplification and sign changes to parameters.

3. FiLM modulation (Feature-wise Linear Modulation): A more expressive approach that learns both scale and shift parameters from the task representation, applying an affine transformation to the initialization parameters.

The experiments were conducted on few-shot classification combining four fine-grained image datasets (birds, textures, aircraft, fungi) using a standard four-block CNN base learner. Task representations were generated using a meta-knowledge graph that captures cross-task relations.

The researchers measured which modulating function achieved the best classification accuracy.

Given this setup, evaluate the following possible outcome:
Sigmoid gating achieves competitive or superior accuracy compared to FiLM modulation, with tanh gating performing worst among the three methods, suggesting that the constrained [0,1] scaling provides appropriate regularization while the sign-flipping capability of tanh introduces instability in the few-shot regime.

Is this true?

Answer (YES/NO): NO